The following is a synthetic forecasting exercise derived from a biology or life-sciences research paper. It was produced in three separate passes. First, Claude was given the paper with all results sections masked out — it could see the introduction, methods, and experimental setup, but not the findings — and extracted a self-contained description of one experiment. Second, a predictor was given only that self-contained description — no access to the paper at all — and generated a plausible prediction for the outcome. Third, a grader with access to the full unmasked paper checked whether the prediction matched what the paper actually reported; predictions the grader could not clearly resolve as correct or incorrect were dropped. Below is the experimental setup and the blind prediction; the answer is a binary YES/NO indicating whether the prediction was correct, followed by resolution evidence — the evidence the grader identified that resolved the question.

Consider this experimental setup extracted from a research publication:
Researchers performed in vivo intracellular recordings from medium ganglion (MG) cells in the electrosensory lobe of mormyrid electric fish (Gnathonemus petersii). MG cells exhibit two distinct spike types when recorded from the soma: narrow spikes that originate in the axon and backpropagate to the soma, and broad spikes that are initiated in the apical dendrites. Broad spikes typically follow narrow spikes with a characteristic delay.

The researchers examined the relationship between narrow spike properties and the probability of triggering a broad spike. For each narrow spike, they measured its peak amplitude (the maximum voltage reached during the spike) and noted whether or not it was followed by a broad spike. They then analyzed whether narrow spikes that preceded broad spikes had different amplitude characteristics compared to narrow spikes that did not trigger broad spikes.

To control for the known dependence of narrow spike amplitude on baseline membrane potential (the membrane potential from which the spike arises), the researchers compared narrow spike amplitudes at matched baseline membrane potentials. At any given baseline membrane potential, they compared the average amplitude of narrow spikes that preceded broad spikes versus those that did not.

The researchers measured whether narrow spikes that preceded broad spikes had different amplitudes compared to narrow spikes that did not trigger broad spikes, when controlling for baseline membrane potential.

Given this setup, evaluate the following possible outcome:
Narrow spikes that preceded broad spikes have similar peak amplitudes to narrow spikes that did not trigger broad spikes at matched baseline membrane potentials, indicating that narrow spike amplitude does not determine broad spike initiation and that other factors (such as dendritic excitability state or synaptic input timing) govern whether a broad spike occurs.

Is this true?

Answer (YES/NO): NO